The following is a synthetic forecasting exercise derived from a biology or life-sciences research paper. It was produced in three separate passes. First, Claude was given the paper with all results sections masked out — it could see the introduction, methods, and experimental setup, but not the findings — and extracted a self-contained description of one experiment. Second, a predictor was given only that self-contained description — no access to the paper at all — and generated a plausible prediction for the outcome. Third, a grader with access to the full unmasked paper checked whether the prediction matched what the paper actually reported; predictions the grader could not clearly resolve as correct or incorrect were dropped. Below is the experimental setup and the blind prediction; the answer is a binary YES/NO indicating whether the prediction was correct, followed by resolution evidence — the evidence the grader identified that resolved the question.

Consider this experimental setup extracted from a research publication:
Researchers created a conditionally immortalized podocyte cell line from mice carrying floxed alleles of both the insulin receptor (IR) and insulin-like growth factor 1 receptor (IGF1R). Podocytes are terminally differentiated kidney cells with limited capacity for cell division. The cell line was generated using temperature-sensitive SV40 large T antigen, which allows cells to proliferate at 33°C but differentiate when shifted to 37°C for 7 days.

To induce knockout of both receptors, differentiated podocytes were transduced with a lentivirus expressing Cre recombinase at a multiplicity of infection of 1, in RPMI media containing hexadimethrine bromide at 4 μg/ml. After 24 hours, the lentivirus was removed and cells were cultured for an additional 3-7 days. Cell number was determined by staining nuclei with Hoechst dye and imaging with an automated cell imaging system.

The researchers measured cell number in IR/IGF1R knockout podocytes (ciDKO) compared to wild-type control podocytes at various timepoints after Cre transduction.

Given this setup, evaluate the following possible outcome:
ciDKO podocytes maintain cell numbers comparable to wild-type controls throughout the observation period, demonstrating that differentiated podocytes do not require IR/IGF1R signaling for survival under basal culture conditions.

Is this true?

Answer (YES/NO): NO